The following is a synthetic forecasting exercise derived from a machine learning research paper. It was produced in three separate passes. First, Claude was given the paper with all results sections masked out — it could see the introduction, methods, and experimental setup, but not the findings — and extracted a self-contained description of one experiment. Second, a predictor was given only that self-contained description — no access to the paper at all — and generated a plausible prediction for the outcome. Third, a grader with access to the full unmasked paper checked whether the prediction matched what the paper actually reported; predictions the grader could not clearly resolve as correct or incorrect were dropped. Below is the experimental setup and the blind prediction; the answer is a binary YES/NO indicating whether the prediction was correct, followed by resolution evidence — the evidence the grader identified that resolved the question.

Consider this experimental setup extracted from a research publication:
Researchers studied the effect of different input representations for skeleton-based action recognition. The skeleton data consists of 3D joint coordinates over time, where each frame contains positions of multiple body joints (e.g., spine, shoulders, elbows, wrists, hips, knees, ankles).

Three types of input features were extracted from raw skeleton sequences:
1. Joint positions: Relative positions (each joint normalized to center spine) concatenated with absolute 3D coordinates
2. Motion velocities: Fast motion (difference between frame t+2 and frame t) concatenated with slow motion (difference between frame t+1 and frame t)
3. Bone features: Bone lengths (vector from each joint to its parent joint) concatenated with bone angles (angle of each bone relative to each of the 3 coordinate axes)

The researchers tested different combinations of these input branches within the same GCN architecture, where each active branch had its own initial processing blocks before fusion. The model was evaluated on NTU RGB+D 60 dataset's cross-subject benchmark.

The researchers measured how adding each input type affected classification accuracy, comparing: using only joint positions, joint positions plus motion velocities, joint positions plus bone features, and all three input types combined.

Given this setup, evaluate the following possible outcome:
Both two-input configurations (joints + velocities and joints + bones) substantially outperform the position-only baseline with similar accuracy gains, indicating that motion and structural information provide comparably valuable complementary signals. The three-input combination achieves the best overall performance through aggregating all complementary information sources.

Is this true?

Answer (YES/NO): NO